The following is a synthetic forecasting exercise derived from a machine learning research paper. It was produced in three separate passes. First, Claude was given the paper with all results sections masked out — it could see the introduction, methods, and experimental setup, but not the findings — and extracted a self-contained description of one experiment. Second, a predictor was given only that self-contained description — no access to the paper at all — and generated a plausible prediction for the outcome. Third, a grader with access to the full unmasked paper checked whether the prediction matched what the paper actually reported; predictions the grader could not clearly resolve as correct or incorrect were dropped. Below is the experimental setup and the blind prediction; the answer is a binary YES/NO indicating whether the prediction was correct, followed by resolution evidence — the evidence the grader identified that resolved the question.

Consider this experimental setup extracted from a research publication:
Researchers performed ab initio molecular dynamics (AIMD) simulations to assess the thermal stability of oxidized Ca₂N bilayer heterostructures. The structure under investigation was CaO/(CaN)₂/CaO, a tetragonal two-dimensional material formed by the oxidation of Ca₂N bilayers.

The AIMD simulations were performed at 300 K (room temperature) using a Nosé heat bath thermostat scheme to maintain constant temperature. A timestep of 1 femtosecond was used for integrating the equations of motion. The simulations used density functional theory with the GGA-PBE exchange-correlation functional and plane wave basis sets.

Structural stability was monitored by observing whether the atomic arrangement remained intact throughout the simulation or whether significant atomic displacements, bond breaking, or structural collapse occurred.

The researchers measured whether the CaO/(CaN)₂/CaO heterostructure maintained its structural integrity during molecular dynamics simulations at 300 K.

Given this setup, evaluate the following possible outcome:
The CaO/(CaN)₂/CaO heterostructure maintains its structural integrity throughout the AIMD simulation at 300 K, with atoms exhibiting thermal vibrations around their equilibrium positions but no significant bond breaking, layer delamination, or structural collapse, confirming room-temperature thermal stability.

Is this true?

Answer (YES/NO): YES